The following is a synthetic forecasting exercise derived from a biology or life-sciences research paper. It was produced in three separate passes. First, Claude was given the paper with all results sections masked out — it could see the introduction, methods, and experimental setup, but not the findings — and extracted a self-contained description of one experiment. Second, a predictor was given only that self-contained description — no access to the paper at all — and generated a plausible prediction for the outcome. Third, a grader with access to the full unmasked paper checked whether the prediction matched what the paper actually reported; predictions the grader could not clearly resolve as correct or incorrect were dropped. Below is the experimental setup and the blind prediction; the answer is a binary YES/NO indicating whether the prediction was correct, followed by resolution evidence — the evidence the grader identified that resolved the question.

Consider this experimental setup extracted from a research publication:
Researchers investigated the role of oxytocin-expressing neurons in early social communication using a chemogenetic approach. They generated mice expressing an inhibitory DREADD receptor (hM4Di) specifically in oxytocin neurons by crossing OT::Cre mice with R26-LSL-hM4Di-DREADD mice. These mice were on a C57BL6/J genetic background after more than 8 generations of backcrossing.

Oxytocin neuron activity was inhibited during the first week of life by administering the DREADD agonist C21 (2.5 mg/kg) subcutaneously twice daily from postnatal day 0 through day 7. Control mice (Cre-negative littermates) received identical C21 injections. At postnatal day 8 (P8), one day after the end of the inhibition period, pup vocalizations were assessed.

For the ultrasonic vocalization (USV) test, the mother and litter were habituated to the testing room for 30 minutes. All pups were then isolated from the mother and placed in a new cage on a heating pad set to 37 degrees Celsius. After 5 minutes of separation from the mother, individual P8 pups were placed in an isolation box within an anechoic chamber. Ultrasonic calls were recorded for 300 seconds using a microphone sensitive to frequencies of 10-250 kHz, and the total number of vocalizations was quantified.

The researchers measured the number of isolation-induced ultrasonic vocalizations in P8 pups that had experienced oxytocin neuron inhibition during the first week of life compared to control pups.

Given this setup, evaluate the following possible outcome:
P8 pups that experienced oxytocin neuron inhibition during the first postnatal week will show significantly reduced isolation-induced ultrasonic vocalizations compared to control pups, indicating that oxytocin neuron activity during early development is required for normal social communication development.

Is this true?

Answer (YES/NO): YES